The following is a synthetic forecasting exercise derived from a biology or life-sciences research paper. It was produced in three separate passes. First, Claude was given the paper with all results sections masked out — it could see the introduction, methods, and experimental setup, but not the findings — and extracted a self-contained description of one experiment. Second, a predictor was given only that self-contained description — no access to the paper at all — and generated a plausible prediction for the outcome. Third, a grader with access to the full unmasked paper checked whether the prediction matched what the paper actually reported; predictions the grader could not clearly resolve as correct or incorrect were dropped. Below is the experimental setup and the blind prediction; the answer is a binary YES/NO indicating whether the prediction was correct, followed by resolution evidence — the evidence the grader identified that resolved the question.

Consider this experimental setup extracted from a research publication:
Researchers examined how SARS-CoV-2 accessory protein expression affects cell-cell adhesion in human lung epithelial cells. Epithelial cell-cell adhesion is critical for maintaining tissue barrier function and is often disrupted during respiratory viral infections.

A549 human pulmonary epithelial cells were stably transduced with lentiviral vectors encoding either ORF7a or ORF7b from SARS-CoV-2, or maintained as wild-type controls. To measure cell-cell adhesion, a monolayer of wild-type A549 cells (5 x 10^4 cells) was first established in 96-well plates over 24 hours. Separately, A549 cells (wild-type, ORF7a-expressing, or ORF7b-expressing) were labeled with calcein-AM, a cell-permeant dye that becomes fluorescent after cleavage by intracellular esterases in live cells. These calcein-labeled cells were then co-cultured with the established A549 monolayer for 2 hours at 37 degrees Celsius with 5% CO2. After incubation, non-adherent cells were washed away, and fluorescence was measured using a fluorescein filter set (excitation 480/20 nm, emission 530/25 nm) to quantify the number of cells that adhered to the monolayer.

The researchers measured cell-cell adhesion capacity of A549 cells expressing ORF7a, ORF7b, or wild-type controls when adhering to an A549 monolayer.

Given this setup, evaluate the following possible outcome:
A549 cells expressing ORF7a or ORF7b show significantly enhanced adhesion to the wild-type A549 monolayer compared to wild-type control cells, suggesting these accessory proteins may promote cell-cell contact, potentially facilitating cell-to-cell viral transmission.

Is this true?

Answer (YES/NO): NO